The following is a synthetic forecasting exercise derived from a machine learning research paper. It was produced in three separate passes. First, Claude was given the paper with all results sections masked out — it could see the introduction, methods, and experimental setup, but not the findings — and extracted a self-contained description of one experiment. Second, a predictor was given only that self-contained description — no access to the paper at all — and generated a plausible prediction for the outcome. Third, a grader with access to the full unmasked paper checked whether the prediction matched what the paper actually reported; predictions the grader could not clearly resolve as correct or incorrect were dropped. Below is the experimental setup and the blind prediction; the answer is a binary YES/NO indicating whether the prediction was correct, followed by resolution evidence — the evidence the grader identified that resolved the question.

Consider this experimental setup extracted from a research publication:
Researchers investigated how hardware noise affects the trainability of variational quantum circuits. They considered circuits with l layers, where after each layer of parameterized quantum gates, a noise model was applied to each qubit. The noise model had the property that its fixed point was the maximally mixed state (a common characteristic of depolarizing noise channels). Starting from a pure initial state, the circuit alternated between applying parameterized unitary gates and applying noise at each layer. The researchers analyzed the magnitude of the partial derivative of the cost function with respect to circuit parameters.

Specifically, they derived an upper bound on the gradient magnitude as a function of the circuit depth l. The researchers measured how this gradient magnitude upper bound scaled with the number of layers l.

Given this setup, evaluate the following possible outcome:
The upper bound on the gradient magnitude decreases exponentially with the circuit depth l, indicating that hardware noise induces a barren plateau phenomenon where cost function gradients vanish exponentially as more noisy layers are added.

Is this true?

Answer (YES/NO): YES